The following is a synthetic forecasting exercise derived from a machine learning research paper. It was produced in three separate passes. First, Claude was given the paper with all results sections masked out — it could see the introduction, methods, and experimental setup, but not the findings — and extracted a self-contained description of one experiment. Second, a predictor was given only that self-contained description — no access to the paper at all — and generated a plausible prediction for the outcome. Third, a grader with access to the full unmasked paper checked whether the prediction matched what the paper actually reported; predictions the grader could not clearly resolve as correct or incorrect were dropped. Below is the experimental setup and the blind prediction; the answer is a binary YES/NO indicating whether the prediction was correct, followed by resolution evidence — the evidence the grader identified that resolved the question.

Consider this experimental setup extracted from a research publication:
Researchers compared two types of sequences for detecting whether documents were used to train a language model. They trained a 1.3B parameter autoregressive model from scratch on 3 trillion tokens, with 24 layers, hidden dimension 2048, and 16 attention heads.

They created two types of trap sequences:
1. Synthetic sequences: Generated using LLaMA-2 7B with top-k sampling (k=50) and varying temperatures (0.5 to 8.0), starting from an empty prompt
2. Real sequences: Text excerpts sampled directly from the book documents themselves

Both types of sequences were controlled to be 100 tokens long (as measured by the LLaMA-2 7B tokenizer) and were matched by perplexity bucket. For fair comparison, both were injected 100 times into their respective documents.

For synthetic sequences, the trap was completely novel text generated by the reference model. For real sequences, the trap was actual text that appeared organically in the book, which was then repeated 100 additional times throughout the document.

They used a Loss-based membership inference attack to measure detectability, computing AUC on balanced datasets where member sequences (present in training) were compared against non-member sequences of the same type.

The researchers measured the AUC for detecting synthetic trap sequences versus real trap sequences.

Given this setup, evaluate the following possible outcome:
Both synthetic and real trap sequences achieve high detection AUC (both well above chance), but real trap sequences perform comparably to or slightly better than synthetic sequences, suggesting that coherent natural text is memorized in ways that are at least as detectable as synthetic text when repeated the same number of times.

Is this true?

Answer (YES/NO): NO